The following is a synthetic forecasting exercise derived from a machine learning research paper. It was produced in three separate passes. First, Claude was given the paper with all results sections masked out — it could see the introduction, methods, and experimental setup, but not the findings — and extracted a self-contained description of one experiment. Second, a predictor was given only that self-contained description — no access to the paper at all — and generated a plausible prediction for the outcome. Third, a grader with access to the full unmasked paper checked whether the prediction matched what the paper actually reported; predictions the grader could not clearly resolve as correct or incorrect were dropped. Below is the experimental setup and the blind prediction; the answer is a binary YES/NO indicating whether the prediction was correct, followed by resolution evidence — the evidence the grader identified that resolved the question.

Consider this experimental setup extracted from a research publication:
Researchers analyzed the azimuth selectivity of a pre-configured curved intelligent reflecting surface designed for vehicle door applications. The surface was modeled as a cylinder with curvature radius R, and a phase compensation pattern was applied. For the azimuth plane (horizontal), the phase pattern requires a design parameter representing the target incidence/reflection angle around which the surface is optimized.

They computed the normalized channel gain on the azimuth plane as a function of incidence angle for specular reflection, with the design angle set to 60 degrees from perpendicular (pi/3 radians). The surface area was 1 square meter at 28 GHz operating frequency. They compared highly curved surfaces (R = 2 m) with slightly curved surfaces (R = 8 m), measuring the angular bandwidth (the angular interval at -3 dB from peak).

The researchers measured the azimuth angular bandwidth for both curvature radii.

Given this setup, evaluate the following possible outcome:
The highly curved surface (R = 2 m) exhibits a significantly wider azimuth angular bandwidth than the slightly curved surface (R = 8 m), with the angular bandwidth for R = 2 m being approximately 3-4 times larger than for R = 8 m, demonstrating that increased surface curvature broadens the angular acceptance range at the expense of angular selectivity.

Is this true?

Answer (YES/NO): NO